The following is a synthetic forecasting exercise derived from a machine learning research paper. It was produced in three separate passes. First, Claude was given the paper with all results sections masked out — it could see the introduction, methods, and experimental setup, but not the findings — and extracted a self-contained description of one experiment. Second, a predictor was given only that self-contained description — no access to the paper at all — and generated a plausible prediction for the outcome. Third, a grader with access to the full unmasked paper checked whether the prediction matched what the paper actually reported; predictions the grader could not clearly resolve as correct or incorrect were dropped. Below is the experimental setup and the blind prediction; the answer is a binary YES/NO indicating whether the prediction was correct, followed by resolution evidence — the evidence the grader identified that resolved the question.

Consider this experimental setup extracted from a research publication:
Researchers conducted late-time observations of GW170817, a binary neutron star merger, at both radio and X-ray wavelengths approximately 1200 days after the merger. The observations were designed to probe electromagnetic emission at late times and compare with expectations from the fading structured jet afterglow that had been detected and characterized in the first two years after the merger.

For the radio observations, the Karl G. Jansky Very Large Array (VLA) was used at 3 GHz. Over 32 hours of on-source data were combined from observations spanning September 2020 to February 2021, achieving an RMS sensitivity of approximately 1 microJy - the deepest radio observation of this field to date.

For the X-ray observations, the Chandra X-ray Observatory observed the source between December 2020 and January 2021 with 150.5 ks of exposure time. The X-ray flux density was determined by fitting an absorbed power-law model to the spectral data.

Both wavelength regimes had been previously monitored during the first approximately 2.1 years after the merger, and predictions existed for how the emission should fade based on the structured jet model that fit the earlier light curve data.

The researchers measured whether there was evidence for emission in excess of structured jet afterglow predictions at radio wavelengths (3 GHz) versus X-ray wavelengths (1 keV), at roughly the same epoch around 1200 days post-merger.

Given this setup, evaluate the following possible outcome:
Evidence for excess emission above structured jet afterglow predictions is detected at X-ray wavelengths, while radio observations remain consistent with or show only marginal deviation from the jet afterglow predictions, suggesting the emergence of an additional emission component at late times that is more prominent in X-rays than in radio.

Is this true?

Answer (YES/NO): YES